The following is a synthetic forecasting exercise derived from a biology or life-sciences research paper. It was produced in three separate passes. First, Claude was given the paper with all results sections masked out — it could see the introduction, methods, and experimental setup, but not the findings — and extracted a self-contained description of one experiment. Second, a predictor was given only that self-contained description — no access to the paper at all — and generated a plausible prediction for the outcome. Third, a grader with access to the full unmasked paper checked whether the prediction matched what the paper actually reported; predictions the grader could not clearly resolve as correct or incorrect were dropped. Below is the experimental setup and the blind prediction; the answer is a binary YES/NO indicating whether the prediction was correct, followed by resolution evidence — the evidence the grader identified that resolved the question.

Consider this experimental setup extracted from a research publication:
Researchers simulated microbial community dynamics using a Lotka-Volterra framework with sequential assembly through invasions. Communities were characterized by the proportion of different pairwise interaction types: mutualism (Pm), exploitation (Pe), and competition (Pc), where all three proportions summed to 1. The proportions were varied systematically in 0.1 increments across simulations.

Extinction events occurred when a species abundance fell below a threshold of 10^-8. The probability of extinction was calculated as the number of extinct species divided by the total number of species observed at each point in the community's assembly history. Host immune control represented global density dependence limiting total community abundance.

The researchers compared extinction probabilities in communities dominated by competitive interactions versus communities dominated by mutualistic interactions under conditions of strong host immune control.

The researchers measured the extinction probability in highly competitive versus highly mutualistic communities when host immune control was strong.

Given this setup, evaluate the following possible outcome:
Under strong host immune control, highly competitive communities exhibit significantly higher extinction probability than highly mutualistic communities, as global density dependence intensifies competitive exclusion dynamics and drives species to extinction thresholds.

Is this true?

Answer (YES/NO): NO